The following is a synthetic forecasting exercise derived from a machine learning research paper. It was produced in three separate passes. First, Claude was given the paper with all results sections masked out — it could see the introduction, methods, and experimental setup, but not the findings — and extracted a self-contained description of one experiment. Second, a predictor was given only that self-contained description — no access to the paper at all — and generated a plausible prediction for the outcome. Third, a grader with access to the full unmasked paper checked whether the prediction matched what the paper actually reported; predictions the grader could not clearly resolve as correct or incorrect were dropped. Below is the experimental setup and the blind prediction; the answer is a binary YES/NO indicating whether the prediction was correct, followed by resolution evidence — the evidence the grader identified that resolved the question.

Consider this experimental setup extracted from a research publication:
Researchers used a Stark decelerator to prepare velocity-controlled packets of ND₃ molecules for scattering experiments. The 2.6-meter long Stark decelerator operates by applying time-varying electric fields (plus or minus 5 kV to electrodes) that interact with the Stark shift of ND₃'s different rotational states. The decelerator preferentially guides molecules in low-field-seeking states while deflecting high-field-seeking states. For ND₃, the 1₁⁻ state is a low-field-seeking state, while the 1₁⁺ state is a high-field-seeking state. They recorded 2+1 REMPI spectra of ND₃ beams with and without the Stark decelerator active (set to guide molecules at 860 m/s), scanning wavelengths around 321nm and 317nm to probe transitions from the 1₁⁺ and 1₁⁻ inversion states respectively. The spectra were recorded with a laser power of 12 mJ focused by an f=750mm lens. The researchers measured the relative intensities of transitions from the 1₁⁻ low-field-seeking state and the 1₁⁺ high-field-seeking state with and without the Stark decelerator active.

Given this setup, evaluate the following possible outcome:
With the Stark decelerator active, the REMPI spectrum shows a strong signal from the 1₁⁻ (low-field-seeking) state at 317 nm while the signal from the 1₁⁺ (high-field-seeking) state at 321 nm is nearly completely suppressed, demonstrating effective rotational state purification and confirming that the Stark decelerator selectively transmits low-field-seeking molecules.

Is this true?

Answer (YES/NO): NO